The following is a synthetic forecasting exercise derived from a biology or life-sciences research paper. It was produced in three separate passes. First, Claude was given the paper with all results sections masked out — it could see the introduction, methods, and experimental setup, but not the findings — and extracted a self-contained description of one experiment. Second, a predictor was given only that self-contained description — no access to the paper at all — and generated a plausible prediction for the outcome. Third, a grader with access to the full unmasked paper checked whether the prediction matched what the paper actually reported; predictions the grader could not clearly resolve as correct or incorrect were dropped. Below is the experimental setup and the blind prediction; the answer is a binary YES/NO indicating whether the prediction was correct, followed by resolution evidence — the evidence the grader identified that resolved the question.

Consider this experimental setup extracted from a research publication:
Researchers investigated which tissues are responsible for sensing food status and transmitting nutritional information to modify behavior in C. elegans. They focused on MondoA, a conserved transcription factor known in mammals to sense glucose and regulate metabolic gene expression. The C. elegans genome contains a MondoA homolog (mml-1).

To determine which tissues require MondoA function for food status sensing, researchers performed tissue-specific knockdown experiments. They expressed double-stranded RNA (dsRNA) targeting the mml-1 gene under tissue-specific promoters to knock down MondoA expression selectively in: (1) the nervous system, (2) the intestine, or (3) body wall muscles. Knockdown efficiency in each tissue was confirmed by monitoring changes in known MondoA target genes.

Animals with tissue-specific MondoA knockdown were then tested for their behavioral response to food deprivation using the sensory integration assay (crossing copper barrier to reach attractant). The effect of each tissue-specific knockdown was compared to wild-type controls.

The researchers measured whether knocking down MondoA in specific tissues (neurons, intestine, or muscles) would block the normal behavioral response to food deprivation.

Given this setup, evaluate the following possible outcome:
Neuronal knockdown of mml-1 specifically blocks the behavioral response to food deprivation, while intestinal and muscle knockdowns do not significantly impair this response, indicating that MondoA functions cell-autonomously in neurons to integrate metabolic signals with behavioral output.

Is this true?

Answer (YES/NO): NO